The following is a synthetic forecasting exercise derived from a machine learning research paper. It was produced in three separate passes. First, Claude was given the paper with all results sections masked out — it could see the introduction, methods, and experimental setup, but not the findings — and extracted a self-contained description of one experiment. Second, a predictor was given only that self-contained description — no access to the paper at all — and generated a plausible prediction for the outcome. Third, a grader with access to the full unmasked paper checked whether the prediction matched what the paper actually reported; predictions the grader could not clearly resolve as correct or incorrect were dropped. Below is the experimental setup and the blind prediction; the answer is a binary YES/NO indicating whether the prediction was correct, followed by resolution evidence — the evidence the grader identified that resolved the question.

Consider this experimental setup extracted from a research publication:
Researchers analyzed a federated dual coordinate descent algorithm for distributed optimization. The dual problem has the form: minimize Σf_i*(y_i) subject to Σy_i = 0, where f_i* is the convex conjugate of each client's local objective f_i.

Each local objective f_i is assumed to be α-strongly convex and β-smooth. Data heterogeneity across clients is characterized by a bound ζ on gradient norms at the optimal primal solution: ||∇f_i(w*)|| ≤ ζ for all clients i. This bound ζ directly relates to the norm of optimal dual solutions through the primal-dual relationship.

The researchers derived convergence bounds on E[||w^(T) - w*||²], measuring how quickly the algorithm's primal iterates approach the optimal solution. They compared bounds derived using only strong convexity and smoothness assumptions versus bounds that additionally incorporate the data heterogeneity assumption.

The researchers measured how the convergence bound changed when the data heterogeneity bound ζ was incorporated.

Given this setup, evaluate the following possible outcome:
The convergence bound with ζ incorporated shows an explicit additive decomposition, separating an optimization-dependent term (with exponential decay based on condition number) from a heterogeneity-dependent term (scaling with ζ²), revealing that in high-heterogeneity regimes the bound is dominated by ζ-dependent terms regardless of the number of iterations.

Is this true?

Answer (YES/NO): NO